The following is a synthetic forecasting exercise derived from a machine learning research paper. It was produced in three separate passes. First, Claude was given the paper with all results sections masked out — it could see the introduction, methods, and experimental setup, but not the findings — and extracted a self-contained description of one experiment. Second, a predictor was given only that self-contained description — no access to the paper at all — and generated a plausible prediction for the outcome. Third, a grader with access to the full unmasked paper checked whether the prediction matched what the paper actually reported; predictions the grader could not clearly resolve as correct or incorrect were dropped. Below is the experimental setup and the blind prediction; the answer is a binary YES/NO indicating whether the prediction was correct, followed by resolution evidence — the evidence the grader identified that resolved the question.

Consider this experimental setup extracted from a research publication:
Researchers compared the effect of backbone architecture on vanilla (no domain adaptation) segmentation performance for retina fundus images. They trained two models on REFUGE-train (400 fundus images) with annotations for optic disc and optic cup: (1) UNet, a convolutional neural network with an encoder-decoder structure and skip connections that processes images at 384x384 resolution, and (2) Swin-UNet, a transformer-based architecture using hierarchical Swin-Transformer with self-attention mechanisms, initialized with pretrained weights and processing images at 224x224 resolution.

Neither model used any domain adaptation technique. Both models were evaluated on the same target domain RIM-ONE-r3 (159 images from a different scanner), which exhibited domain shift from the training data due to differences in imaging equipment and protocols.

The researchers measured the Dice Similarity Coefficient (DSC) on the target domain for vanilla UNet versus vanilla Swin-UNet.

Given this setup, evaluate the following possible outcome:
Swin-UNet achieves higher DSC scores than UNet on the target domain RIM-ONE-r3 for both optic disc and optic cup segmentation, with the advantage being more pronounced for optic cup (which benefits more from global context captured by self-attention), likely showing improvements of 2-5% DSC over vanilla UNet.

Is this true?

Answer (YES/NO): NO